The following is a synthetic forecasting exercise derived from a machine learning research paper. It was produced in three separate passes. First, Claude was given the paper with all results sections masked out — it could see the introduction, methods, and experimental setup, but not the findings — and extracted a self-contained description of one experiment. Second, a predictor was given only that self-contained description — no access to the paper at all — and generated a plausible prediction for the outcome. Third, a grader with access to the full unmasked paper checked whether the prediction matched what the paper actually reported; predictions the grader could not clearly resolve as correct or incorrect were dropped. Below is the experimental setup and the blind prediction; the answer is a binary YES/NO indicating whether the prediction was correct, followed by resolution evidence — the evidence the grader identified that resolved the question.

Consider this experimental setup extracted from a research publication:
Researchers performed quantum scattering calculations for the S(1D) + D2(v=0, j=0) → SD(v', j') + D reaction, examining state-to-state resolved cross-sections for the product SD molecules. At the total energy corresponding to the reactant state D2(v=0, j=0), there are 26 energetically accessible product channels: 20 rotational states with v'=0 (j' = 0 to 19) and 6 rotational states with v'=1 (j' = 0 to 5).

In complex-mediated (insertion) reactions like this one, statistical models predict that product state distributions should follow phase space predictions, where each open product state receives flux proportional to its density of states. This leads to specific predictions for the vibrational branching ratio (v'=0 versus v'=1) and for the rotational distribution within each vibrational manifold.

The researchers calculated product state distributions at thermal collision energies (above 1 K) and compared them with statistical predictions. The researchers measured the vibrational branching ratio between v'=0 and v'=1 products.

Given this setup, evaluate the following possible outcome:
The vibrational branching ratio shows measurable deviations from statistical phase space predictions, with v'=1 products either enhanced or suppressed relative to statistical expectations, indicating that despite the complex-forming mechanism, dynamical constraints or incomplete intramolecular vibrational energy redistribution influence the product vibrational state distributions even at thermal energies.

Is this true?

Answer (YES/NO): NO